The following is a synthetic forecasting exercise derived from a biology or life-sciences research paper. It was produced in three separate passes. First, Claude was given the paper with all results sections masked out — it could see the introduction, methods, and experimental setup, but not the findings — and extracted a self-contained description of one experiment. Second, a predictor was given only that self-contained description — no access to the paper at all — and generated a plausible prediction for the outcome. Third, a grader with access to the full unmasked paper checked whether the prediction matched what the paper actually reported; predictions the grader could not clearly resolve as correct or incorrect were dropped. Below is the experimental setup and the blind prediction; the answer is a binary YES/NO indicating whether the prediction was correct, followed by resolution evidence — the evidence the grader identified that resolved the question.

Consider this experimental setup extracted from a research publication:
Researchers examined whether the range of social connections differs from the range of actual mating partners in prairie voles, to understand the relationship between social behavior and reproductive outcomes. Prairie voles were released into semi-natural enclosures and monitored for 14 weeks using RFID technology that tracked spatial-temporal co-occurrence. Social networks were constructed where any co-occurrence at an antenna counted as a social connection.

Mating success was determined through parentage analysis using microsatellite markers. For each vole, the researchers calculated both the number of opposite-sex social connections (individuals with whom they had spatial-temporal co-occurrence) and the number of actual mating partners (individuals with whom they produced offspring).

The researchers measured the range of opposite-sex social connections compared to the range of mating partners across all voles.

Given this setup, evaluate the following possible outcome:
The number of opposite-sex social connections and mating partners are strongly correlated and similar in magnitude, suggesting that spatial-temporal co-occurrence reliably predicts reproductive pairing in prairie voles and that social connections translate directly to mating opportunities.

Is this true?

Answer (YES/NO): NO